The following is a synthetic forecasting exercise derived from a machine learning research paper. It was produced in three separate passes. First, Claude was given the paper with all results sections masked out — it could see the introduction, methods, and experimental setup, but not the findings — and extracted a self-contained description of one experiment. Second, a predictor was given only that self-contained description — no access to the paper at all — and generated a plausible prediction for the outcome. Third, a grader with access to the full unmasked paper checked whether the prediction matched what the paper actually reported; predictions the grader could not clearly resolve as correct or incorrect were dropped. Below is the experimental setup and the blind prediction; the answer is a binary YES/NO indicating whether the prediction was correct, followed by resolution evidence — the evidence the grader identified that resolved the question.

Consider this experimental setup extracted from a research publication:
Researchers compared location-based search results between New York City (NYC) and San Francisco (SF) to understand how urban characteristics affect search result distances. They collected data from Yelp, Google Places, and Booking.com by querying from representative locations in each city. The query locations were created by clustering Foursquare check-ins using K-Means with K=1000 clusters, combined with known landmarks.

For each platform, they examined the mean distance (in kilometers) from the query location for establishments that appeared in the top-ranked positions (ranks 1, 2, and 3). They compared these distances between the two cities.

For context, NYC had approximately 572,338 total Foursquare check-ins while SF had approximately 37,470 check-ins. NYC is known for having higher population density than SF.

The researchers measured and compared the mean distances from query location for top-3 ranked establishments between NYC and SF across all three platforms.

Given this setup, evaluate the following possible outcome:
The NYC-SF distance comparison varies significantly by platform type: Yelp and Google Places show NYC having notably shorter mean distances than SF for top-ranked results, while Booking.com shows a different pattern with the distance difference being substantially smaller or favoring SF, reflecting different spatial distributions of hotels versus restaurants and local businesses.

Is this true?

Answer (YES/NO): NO